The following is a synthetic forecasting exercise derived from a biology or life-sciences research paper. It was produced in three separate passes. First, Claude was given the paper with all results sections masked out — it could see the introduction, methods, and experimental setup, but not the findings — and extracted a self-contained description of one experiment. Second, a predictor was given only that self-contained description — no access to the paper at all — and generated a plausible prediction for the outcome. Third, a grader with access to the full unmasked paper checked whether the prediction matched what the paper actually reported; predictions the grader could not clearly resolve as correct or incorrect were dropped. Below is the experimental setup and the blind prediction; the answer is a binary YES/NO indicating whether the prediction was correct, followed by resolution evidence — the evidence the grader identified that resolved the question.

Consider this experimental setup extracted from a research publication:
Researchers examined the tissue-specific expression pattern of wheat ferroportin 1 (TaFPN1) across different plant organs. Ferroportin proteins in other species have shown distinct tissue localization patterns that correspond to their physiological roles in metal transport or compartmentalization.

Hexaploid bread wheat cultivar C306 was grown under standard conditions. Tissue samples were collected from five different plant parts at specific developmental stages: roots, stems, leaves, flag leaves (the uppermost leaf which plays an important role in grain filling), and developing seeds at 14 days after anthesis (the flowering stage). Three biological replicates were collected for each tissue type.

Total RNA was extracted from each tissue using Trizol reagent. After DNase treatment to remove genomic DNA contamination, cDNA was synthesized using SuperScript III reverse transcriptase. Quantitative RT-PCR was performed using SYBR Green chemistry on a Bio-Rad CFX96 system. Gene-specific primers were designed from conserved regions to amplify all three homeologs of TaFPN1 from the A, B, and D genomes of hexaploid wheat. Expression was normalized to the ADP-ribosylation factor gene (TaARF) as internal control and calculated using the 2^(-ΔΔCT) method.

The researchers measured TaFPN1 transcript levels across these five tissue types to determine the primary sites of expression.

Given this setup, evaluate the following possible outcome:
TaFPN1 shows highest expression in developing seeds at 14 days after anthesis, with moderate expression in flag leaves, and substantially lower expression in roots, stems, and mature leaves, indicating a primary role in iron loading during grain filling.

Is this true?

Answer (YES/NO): NO